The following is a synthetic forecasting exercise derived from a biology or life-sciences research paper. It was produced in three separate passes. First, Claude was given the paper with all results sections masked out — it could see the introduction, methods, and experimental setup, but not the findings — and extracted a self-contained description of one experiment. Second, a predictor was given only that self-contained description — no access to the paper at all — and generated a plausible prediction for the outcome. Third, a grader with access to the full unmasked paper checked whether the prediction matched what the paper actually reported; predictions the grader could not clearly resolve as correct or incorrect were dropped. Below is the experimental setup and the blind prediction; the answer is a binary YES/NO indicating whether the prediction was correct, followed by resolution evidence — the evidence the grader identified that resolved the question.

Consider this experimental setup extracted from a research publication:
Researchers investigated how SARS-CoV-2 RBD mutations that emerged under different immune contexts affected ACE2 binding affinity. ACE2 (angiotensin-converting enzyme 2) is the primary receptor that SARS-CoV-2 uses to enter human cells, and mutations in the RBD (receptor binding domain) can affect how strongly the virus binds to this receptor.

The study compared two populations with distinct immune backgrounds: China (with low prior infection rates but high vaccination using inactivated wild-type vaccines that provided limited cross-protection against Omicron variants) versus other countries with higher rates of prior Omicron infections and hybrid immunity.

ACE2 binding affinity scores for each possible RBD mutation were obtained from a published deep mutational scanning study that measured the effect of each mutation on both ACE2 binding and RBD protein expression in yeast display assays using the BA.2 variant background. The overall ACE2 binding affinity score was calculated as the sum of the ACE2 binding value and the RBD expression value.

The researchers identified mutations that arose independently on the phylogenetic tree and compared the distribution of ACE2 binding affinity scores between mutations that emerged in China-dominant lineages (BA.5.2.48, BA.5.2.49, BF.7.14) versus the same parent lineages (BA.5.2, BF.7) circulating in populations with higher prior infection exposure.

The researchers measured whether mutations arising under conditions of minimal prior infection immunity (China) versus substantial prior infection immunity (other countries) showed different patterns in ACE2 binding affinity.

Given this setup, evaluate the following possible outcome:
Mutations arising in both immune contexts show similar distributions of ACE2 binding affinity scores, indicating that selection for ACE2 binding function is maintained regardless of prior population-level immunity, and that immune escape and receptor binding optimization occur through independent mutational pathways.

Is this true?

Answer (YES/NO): NO